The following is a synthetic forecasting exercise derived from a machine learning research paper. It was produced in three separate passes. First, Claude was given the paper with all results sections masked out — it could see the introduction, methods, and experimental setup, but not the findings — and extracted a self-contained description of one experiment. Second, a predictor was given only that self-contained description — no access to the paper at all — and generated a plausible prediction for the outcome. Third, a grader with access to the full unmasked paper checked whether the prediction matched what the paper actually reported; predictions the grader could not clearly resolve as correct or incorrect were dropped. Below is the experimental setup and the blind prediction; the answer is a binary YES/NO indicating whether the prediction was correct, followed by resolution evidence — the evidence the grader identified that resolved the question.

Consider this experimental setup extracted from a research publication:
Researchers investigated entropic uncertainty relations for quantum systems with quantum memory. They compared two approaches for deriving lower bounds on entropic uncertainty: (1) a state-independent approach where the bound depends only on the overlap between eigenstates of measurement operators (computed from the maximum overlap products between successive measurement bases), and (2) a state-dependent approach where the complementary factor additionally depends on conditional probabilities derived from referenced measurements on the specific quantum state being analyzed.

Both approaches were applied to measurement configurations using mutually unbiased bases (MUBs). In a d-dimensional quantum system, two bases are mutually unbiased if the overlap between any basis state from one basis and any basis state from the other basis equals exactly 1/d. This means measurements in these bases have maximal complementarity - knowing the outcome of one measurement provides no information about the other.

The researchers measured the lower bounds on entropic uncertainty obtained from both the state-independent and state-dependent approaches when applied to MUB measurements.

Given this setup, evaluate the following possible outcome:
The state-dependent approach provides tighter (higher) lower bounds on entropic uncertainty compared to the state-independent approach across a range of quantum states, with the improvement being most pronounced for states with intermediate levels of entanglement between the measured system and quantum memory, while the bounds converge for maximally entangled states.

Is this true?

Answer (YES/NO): NO